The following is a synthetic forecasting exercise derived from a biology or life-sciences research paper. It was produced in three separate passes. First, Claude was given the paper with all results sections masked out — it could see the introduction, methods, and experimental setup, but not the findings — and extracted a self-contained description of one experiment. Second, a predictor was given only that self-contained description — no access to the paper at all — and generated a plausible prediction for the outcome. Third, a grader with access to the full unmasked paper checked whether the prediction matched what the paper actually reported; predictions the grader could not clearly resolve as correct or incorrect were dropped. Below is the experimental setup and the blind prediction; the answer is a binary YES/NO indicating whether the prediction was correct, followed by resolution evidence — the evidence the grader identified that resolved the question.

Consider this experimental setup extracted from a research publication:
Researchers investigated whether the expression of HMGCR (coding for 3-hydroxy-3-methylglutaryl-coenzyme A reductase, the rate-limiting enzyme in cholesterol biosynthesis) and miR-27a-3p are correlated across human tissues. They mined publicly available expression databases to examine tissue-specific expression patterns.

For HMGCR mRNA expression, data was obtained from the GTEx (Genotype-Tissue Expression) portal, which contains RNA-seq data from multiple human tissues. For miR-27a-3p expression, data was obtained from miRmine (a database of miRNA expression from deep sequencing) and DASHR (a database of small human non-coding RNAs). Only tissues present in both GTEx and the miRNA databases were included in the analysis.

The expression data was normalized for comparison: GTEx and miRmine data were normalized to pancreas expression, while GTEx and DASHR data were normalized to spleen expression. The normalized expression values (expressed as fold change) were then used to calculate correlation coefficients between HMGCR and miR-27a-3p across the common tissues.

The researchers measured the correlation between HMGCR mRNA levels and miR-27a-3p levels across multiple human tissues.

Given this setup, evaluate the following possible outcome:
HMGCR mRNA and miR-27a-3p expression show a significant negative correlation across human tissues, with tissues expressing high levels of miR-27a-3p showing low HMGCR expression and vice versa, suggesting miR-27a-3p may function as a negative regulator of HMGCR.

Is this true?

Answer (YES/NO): YES